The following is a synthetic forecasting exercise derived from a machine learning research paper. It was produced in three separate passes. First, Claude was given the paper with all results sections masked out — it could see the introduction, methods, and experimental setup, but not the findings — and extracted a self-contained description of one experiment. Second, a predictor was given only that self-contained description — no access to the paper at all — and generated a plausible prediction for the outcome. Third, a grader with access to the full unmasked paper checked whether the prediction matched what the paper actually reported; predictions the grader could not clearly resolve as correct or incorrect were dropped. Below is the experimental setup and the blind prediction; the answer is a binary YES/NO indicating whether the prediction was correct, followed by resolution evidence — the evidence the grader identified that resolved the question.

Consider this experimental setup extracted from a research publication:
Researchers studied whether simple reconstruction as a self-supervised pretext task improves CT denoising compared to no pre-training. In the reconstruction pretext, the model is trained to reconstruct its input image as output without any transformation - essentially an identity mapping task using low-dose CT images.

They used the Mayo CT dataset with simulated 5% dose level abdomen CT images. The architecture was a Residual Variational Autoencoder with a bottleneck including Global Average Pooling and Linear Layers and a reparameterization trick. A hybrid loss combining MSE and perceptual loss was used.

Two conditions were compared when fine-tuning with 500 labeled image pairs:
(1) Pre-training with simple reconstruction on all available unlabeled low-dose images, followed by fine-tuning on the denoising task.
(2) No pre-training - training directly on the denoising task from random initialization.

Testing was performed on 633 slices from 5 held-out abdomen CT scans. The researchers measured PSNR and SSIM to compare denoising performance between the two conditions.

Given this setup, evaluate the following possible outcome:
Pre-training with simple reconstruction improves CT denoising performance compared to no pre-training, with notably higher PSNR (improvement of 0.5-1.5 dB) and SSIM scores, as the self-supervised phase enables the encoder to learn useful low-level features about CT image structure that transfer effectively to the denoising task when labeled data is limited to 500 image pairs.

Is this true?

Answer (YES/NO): NO